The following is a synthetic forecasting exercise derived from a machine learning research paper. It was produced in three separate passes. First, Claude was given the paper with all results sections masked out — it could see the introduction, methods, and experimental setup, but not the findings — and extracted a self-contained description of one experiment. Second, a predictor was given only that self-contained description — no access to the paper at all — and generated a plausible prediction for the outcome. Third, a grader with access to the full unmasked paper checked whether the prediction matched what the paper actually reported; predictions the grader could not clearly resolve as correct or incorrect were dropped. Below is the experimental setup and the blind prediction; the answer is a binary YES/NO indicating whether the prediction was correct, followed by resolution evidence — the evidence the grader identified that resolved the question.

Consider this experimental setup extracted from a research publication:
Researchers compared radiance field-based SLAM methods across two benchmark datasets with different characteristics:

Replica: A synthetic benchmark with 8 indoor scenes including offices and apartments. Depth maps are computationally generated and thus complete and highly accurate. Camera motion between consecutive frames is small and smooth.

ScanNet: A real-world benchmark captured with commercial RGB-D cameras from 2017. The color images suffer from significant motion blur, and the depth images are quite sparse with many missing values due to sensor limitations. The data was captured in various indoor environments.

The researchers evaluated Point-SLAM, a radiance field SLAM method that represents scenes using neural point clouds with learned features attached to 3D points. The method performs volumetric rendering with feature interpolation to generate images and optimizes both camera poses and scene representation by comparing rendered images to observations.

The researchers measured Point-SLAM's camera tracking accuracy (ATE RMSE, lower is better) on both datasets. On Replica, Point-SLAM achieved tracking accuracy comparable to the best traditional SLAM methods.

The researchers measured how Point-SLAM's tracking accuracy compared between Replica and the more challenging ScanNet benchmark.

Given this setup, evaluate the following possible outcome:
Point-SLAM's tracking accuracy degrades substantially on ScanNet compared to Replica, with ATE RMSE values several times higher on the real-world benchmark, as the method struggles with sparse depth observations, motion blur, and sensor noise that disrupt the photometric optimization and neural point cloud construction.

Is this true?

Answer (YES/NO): YES